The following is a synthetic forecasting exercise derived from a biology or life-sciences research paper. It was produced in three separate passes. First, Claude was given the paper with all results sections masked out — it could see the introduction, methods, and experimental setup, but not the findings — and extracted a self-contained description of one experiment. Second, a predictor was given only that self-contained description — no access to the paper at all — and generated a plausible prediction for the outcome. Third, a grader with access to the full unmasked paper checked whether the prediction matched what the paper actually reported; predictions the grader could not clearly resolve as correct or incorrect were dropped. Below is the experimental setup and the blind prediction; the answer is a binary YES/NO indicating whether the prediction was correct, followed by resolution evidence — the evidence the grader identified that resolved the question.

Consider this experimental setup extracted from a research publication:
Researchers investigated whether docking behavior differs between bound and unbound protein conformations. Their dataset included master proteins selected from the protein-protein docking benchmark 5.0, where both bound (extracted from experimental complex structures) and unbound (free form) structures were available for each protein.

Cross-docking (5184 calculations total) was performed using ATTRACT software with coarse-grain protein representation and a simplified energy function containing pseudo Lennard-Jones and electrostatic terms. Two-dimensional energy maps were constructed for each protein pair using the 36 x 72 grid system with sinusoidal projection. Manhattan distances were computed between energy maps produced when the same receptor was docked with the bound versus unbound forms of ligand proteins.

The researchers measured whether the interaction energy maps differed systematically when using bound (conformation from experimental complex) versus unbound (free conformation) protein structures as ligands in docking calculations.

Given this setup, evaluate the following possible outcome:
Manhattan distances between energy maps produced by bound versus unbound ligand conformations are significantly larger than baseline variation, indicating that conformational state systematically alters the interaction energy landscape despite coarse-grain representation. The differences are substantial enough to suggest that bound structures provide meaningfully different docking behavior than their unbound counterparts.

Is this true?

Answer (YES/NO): NO